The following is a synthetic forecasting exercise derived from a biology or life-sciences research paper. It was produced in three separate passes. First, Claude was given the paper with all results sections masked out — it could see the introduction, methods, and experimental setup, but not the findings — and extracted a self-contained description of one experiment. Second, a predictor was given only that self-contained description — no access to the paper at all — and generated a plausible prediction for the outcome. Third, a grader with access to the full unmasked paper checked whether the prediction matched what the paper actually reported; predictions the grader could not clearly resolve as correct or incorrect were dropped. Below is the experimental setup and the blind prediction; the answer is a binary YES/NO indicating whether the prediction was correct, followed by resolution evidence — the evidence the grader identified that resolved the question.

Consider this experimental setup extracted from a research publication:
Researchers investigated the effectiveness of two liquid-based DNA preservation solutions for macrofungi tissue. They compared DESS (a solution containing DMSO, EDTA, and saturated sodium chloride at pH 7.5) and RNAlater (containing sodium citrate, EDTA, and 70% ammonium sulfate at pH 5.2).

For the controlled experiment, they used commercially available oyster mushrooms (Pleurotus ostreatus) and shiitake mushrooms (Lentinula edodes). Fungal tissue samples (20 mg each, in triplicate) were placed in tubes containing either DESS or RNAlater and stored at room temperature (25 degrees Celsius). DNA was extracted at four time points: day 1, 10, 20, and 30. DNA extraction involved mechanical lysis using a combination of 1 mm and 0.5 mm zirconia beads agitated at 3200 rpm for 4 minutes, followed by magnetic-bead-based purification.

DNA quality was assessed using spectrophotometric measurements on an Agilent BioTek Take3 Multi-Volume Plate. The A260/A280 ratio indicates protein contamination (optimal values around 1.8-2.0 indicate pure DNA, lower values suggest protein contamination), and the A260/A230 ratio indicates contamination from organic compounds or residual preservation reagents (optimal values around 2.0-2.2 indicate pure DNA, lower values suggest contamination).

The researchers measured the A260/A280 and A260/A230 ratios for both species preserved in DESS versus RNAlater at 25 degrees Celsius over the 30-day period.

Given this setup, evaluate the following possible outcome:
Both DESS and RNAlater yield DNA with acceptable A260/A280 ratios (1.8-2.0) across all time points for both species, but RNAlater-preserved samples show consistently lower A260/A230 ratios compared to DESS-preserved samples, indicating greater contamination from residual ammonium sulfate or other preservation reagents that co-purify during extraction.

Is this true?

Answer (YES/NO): NO